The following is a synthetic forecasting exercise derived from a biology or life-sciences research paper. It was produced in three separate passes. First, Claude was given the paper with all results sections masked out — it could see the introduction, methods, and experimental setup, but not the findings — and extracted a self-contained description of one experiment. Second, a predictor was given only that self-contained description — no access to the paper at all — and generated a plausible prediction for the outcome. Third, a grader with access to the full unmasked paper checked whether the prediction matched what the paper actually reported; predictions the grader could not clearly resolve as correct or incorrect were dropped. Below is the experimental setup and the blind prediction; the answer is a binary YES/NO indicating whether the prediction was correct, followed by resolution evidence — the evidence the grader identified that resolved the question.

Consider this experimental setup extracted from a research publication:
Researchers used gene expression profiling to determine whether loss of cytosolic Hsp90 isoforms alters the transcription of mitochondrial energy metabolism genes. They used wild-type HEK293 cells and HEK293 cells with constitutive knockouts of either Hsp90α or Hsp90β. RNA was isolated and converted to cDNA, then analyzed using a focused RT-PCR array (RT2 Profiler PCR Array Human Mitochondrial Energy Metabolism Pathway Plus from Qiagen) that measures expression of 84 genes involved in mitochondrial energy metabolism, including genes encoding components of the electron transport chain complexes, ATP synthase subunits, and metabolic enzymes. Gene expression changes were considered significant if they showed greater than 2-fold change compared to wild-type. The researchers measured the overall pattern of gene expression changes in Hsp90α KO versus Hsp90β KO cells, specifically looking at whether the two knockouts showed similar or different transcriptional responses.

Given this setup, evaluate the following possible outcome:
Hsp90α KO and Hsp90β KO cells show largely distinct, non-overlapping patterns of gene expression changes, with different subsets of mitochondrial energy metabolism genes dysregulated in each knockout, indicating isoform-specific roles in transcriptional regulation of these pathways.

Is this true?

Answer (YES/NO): NO